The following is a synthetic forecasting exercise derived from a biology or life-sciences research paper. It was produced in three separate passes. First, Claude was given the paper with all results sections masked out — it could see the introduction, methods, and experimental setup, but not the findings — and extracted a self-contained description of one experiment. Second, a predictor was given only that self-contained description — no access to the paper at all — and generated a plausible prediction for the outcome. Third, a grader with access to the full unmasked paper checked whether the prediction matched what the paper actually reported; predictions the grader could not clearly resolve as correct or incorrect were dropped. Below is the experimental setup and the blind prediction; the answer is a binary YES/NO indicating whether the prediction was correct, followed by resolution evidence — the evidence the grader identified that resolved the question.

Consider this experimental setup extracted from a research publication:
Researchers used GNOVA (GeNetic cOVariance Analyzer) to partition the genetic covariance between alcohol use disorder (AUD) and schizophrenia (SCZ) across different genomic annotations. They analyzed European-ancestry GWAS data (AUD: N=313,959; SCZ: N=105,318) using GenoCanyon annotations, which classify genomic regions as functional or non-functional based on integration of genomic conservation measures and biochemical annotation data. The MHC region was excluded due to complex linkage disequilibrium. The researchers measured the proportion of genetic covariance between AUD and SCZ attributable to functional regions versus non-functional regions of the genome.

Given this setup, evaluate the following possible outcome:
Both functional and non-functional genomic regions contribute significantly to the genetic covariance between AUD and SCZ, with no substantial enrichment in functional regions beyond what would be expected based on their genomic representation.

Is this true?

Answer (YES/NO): YES